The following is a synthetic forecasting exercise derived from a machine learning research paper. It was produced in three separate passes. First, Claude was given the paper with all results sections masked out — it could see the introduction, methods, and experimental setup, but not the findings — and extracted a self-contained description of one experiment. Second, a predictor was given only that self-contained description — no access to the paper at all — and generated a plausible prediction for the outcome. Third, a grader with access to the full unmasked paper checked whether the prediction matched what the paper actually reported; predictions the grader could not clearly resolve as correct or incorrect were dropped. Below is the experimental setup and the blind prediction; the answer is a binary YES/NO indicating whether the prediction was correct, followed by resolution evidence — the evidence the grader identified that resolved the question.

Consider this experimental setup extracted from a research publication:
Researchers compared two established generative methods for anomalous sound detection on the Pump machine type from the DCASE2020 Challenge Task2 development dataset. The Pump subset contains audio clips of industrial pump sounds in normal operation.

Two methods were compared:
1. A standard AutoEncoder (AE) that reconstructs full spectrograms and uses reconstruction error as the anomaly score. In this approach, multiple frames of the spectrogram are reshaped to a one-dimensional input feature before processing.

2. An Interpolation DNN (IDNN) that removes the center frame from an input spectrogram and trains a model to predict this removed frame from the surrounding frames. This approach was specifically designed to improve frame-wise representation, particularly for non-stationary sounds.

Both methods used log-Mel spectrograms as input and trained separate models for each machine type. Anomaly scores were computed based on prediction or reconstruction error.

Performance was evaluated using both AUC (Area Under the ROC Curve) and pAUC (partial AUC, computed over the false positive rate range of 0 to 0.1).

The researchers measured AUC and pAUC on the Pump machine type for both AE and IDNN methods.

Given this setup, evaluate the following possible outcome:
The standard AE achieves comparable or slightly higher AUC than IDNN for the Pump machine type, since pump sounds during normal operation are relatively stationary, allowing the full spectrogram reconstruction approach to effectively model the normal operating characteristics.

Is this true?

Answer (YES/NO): NO